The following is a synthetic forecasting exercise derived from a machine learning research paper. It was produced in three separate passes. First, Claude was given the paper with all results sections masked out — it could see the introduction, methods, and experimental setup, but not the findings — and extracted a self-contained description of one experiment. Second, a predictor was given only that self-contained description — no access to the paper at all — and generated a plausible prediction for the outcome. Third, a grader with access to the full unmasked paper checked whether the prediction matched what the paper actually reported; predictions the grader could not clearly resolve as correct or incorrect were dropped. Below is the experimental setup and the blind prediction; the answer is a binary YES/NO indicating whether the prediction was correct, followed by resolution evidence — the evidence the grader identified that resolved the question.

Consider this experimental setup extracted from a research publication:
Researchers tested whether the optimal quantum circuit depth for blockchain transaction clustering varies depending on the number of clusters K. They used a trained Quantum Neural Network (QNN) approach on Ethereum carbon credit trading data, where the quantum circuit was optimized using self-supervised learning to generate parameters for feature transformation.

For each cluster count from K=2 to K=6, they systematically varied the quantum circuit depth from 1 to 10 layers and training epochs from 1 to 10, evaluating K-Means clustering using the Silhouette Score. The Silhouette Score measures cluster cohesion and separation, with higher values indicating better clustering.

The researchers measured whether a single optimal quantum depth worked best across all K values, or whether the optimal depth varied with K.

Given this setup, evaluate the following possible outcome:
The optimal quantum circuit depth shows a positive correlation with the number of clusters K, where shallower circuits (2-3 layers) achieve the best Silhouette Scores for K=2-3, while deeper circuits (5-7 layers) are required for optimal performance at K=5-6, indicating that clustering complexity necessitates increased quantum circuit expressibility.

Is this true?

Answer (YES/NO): NO